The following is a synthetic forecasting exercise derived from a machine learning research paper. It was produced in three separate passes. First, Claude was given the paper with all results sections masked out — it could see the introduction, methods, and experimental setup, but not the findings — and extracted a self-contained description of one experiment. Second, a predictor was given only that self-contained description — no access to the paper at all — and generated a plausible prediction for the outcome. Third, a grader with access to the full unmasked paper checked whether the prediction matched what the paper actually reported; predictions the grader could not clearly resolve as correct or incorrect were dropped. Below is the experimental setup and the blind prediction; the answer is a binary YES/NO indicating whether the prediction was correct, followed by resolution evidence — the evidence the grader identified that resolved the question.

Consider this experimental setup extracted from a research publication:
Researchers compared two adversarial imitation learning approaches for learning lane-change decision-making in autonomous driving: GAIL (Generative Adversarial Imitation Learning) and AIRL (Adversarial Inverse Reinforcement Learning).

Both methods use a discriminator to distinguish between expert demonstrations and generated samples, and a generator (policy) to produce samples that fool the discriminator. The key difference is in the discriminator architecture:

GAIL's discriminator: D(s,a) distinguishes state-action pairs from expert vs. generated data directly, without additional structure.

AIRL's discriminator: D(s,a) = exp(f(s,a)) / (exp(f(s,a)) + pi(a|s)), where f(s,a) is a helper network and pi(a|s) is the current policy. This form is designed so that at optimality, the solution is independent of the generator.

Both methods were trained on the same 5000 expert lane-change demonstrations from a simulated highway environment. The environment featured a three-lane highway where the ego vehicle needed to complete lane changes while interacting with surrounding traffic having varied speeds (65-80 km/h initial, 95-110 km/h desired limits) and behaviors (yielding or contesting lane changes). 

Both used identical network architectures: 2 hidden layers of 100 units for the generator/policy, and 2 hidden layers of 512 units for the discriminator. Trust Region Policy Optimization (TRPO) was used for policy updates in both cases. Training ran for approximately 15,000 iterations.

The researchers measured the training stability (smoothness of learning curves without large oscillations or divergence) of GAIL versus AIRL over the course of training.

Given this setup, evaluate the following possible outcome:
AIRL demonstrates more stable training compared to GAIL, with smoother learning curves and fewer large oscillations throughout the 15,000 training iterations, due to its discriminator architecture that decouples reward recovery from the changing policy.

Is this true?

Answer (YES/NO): YES